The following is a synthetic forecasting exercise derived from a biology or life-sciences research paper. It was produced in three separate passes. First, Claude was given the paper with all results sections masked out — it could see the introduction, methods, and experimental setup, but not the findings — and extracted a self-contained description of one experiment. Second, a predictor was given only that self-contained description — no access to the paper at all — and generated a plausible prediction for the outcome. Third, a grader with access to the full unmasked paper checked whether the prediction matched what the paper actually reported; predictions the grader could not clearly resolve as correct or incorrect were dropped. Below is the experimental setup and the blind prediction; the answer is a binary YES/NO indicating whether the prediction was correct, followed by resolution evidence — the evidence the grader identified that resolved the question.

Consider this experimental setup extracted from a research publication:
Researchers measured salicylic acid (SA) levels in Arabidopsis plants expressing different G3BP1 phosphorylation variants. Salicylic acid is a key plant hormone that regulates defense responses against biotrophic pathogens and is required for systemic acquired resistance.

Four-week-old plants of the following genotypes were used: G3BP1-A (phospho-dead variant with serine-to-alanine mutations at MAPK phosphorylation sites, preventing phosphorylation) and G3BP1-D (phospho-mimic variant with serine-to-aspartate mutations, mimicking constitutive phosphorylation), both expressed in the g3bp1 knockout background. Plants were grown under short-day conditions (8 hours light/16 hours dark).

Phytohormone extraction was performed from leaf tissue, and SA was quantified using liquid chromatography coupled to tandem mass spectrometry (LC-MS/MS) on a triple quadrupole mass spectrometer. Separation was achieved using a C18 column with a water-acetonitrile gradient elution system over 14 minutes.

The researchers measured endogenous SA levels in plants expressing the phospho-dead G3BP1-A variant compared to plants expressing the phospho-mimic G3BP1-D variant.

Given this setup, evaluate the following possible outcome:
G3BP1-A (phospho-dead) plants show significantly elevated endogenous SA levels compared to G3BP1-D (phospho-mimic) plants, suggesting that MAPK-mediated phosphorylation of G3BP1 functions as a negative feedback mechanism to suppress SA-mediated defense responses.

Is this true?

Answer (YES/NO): YES